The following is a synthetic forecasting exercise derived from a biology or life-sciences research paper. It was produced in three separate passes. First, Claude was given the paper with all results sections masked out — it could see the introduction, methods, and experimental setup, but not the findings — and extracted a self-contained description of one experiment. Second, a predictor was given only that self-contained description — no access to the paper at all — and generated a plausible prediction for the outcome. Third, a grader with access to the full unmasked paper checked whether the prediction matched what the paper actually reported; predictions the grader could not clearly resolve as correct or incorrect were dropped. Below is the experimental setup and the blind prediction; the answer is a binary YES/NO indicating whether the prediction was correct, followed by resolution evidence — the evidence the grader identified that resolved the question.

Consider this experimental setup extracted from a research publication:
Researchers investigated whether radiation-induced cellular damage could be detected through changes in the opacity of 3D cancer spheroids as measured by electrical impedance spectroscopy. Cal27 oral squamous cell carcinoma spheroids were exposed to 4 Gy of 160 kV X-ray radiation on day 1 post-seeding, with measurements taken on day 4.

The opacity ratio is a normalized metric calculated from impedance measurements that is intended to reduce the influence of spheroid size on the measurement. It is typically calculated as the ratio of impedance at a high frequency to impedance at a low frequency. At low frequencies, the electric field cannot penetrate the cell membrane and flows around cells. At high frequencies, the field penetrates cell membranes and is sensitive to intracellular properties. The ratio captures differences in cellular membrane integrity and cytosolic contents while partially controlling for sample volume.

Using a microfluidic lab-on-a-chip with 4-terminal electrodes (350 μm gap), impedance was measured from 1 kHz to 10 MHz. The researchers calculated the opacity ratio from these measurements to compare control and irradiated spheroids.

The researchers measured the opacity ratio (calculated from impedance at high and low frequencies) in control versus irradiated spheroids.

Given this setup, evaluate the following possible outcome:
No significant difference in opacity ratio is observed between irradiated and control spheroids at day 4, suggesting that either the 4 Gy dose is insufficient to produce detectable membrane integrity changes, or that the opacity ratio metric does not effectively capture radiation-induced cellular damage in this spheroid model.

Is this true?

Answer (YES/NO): NO